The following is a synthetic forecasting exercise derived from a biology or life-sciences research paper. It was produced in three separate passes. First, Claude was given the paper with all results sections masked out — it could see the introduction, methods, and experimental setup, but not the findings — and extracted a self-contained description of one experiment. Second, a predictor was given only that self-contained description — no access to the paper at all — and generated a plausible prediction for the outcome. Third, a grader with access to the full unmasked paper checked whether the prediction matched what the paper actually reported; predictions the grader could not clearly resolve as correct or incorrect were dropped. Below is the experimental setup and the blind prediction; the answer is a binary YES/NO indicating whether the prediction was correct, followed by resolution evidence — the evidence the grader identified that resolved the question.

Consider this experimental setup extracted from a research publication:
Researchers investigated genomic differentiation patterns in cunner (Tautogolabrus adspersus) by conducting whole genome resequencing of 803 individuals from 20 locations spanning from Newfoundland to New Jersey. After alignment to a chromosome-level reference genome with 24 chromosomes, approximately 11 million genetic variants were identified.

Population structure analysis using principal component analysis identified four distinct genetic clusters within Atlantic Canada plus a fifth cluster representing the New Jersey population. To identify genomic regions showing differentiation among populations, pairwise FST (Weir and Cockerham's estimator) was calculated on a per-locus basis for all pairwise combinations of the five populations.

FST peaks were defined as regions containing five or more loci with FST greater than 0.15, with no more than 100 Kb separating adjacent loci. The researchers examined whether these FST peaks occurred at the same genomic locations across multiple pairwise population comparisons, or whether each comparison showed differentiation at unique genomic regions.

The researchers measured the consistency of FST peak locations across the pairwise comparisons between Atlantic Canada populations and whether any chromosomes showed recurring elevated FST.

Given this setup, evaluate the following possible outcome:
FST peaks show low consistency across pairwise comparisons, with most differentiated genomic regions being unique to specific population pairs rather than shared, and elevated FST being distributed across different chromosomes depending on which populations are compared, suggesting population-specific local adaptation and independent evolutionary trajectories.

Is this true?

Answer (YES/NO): NO